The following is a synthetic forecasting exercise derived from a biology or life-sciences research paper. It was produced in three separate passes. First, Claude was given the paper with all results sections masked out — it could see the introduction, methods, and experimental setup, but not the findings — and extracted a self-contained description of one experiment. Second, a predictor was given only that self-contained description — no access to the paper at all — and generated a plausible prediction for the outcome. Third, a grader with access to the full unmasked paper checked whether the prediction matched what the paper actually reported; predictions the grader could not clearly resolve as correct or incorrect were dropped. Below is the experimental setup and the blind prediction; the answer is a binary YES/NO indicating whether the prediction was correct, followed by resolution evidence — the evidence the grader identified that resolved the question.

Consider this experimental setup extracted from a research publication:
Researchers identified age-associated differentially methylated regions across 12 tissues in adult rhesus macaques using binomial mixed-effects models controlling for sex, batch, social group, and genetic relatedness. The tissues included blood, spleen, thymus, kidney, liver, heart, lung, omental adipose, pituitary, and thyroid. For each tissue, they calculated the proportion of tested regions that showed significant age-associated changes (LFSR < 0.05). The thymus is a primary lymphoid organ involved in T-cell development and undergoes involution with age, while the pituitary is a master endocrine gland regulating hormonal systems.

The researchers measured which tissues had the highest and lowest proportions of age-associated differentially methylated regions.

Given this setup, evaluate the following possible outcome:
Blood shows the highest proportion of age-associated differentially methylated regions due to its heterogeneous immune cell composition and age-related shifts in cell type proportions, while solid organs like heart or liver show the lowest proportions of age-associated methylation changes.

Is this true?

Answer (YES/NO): NO